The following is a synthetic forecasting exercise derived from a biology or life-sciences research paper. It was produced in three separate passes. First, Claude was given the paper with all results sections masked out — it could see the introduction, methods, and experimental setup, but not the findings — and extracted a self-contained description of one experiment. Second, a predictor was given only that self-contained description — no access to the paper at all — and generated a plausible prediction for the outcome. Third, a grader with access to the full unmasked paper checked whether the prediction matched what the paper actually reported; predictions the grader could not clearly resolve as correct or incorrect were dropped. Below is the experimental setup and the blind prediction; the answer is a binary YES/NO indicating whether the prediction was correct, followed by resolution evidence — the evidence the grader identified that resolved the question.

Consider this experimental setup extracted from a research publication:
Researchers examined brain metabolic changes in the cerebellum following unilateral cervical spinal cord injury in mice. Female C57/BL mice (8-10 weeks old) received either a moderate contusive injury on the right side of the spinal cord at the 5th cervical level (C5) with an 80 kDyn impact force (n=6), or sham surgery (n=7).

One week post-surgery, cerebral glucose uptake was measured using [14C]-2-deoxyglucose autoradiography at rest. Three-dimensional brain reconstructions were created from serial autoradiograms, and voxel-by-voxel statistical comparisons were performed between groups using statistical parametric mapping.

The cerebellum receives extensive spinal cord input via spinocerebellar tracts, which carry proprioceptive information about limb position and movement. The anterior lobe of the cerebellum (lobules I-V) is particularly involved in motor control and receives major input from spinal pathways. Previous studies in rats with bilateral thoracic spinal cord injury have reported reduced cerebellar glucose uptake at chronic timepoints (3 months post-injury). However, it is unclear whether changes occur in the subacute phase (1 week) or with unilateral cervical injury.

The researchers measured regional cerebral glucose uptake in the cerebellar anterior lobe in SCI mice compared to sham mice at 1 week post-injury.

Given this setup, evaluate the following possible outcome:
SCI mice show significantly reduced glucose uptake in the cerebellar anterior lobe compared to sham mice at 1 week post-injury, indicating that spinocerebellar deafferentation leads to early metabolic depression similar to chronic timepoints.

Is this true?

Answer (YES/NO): NO